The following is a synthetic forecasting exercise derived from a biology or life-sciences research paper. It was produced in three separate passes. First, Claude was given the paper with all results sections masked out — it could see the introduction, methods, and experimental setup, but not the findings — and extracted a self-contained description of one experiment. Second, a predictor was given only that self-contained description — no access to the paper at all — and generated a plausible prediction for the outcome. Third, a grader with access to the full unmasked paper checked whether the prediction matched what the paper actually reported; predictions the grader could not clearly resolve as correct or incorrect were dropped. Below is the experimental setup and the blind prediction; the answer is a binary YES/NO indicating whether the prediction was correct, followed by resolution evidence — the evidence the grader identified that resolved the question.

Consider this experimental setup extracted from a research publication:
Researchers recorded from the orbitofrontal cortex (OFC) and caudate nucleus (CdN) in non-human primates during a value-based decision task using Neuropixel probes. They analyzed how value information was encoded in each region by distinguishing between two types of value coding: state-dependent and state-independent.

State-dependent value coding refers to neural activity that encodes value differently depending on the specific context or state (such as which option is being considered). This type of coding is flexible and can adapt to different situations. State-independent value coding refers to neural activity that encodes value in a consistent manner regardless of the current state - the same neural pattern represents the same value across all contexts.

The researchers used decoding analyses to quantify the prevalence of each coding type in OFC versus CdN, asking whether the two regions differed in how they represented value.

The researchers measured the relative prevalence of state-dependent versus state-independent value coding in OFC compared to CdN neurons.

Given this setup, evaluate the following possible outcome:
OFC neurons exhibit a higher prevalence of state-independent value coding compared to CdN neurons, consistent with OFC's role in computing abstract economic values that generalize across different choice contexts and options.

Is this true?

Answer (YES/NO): NO